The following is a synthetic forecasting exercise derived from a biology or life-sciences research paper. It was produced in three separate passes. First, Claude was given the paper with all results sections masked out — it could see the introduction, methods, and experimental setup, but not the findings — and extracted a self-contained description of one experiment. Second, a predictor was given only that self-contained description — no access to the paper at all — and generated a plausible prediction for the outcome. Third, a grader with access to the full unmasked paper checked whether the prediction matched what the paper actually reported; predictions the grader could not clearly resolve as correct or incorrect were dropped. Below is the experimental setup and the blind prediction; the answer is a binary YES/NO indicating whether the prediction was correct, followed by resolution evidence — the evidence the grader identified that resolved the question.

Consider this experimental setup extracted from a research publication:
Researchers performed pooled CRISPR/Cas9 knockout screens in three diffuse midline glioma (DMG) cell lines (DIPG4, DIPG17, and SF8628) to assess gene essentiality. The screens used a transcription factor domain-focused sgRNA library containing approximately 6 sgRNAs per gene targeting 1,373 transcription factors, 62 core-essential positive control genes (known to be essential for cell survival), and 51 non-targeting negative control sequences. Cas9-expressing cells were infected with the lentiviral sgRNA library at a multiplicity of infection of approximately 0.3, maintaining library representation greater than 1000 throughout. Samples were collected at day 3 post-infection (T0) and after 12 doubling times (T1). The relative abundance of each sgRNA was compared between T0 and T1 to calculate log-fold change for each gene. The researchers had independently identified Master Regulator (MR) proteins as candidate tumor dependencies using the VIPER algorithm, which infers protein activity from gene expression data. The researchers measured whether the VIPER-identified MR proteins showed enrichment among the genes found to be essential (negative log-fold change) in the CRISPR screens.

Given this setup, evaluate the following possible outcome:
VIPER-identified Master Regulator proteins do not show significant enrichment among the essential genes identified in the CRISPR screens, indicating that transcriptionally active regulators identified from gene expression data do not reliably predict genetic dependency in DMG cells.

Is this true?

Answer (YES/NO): NO